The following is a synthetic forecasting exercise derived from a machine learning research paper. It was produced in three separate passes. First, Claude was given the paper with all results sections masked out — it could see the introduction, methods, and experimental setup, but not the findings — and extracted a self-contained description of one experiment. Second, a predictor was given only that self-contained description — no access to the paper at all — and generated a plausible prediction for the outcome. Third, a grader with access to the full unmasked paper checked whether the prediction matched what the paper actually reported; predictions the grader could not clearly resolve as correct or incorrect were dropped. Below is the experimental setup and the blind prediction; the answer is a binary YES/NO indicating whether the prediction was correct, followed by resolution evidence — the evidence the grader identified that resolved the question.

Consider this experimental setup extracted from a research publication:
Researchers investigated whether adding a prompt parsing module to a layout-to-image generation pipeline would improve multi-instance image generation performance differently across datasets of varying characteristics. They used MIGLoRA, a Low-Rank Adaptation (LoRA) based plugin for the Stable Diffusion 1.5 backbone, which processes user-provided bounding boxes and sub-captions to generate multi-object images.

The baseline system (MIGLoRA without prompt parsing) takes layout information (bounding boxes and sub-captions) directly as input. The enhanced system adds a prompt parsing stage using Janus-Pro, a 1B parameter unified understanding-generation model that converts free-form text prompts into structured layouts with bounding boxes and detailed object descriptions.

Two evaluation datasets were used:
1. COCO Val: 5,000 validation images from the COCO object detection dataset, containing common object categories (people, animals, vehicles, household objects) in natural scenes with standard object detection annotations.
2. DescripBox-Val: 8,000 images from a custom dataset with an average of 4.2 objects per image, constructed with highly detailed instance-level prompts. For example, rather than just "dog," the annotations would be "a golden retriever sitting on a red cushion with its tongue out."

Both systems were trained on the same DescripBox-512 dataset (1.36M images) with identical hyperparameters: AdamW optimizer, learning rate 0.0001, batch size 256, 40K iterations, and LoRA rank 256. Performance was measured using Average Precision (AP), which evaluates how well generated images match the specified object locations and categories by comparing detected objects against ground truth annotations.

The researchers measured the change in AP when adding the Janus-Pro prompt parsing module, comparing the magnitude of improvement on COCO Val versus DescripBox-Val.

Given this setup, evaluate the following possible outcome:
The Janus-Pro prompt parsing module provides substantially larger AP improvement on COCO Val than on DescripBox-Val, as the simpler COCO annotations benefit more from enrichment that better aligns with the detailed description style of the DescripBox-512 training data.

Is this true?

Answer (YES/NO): NO